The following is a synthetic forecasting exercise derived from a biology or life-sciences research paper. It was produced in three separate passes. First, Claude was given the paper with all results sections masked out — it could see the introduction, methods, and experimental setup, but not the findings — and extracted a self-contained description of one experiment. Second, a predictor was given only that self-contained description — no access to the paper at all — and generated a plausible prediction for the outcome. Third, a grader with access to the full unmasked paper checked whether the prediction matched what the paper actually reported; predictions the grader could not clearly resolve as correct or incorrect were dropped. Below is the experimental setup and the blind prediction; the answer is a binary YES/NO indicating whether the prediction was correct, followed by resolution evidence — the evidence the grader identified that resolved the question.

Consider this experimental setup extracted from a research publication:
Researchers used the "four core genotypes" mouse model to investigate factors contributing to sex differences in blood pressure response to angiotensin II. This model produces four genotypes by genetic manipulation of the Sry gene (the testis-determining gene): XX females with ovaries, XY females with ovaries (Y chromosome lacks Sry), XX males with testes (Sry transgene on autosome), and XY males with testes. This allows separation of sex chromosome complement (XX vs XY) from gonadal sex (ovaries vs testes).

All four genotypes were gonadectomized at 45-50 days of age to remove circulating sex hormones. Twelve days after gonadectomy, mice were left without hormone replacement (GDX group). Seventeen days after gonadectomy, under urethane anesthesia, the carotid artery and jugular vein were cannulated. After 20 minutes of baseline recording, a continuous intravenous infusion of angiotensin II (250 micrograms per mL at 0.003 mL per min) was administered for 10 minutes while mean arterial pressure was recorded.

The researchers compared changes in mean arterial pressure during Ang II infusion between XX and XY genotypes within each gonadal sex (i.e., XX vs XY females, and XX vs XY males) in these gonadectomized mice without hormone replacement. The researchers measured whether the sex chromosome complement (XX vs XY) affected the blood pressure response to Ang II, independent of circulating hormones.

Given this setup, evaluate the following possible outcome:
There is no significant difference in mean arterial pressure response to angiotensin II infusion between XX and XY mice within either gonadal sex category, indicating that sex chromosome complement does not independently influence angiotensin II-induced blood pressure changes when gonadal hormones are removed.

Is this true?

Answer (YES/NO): NO